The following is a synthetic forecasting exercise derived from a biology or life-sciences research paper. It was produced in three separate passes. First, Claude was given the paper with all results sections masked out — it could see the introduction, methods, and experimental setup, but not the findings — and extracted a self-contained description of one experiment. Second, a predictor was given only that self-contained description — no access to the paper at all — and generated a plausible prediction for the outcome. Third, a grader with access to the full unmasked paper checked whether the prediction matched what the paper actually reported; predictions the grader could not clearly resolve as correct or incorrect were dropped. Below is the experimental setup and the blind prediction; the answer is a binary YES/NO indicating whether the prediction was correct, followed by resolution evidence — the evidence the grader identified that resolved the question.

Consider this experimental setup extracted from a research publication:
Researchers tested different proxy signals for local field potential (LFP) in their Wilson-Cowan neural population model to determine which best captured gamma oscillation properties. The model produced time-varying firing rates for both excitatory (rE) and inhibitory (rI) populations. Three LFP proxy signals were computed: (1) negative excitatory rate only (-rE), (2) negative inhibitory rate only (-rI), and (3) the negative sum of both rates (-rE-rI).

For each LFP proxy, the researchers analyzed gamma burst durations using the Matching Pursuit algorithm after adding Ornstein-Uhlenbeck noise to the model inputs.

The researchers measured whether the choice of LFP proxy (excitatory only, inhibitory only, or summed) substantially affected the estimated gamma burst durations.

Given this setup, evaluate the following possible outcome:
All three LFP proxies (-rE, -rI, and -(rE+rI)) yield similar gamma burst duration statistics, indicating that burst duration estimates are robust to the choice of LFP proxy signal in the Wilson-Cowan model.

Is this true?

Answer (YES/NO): YES